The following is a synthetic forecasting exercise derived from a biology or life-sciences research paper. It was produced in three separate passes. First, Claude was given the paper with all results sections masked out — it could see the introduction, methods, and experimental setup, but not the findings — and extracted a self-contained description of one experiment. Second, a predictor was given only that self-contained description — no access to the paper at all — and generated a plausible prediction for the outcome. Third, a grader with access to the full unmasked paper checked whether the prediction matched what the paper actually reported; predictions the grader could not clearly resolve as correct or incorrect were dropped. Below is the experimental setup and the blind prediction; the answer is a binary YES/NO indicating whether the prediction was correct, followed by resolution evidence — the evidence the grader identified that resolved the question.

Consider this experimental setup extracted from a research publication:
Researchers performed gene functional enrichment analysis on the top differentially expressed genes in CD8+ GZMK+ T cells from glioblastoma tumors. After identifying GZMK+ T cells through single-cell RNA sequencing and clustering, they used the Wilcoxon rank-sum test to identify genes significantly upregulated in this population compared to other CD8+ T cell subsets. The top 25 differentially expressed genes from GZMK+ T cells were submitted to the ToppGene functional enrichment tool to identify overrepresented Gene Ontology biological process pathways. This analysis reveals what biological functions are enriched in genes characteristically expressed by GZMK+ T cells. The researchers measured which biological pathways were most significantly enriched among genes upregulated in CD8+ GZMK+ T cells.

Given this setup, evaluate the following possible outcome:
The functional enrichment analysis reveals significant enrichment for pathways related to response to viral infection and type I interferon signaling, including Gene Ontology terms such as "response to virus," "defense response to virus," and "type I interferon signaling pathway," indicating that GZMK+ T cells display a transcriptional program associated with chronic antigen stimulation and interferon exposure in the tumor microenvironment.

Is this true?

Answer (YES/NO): NO